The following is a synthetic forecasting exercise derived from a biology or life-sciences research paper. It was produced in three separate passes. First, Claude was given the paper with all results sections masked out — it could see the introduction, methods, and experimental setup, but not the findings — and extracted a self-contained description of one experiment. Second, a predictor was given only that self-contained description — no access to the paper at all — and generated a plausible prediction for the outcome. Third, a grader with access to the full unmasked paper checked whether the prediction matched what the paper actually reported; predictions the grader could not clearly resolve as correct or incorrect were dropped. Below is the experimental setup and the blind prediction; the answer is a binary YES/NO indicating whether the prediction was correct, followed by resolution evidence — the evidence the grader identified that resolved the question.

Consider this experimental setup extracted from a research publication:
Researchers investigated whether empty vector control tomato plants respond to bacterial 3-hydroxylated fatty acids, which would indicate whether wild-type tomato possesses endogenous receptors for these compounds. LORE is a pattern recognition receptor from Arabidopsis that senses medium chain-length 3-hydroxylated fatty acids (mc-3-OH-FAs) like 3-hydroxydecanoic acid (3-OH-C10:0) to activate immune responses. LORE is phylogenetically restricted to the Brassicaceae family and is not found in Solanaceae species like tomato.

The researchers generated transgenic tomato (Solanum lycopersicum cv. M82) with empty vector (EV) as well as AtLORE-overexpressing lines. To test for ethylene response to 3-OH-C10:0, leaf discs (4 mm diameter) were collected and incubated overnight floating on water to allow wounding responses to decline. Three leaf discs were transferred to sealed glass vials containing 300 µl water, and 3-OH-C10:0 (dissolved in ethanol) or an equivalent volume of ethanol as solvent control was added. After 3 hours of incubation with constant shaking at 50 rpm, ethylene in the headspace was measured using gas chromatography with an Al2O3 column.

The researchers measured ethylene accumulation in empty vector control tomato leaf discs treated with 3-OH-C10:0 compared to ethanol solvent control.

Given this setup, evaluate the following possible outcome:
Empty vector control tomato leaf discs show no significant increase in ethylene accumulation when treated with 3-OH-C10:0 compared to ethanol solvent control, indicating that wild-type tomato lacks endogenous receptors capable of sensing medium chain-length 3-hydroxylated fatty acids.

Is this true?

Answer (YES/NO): YES